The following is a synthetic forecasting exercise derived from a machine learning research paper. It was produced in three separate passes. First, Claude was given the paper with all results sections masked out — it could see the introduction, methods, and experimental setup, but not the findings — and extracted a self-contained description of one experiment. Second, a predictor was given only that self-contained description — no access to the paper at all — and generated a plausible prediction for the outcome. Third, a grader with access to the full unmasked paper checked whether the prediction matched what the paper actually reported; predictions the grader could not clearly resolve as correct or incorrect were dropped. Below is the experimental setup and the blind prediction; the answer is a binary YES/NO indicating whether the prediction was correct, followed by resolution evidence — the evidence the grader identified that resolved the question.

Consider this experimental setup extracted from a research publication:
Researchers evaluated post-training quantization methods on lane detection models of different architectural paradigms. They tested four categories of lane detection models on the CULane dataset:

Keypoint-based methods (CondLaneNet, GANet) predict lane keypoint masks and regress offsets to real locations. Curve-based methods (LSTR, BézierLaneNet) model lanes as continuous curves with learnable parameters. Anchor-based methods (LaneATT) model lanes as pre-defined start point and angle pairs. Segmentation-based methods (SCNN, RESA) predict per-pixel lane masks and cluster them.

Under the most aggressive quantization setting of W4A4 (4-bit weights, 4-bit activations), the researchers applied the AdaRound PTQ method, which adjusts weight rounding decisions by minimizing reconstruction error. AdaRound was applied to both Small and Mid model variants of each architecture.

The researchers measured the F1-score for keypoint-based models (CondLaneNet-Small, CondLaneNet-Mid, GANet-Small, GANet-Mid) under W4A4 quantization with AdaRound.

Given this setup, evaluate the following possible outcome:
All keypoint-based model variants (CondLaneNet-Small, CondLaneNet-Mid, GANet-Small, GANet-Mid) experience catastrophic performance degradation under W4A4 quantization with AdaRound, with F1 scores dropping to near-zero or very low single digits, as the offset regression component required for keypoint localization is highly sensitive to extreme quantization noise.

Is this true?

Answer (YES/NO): NO